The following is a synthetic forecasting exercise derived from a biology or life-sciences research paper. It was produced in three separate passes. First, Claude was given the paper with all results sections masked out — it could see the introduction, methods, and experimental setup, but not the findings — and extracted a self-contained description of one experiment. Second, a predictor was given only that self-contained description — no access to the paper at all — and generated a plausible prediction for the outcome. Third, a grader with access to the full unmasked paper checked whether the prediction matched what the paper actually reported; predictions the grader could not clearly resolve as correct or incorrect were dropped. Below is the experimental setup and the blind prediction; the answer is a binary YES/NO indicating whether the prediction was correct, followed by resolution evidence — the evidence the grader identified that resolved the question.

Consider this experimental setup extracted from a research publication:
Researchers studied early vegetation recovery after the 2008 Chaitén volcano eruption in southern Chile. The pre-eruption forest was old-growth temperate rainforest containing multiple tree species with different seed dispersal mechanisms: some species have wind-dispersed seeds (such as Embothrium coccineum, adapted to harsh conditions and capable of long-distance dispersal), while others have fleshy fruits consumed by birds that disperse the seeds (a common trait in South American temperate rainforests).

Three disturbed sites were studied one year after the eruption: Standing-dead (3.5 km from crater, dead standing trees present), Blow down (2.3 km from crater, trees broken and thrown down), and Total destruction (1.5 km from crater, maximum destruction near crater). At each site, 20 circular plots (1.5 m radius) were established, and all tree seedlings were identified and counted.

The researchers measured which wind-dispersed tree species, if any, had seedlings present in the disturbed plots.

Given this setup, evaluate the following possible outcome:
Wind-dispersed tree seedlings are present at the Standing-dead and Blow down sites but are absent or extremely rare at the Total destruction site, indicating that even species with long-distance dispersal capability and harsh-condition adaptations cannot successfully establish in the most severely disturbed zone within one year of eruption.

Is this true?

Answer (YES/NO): YES